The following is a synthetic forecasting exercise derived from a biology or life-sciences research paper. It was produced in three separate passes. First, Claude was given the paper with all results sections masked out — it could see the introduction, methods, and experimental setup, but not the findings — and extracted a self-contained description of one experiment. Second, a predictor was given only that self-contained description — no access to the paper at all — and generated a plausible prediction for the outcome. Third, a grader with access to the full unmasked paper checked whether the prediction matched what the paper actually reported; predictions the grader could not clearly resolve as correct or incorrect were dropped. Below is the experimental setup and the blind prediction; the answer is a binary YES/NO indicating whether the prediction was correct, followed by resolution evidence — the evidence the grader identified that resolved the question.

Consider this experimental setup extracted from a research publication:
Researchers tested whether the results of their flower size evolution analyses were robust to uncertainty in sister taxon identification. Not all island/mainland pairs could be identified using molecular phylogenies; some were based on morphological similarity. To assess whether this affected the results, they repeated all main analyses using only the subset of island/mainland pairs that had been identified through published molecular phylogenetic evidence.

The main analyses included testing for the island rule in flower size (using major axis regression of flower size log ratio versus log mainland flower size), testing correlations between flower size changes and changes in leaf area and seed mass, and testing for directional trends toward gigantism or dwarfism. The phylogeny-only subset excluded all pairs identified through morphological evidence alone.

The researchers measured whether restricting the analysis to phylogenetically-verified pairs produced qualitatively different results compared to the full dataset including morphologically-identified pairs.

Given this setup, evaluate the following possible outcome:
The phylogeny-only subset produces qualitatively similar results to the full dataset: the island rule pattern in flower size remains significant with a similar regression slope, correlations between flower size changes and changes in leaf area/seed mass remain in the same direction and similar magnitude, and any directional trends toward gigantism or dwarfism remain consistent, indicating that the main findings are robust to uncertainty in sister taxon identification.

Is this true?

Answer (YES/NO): YES